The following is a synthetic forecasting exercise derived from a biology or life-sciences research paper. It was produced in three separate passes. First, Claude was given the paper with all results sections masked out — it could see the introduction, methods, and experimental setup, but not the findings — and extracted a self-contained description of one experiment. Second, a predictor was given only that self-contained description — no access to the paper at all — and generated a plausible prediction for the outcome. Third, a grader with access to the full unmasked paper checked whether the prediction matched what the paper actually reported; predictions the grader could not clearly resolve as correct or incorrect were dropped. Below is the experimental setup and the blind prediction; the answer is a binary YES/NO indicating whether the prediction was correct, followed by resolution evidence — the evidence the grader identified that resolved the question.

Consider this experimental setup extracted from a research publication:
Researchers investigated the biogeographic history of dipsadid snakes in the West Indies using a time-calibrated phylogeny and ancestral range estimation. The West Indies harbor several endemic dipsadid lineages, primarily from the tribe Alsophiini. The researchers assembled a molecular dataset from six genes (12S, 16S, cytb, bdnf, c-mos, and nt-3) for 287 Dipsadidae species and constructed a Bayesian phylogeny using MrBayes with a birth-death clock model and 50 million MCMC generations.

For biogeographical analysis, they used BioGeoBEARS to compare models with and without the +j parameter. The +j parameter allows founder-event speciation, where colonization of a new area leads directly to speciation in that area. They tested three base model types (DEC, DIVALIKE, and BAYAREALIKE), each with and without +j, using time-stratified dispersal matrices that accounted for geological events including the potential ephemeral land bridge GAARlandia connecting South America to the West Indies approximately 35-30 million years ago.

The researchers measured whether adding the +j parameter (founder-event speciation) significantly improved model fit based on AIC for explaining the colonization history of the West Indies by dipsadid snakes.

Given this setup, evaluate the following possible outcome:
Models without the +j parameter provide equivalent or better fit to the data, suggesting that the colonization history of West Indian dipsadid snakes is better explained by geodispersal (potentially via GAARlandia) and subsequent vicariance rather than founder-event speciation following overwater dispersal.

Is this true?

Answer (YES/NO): NO